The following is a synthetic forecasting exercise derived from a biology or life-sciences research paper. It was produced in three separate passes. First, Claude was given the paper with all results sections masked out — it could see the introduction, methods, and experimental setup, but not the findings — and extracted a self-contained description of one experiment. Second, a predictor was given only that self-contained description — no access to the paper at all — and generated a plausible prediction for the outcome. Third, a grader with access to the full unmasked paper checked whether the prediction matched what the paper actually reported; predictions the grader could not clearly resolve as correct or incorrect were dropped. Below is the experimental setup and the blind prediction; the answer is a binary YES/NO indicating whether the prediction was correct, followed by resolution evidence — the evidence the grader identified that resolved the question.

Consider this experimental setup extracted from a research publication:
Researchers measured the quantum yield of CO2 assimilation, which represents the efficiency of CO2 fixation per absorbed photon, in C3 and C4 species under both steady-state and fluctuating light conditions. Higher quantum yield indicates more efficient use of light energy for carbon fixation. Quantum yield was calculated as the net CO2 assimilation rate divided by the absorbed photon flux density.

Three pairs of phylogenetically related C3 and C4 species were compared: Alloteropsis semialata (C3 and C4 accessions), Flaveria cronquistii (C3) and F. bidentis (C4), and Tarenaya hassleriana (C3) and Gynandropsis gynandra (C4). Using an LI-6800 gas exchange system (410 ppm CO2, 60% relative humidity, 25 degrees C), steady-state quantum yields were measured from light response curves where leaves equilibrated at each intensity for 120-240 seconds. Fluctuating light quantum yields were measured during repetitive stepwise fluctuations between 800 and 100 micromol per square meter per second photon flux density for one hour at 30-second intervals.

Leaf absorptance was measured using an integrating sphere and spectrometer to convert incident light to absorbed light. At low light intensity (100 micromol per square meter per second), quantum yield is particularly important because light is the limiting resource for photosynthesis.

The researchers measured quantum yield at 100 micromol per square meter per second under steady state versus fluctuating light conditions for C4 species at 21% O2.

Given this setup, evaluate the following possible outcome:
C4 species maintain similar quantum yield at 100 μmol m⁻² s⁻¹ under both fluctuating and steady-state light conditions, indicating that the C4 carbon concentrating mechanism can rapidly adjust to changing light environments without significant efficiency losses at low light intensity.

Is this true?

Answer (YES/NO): NO